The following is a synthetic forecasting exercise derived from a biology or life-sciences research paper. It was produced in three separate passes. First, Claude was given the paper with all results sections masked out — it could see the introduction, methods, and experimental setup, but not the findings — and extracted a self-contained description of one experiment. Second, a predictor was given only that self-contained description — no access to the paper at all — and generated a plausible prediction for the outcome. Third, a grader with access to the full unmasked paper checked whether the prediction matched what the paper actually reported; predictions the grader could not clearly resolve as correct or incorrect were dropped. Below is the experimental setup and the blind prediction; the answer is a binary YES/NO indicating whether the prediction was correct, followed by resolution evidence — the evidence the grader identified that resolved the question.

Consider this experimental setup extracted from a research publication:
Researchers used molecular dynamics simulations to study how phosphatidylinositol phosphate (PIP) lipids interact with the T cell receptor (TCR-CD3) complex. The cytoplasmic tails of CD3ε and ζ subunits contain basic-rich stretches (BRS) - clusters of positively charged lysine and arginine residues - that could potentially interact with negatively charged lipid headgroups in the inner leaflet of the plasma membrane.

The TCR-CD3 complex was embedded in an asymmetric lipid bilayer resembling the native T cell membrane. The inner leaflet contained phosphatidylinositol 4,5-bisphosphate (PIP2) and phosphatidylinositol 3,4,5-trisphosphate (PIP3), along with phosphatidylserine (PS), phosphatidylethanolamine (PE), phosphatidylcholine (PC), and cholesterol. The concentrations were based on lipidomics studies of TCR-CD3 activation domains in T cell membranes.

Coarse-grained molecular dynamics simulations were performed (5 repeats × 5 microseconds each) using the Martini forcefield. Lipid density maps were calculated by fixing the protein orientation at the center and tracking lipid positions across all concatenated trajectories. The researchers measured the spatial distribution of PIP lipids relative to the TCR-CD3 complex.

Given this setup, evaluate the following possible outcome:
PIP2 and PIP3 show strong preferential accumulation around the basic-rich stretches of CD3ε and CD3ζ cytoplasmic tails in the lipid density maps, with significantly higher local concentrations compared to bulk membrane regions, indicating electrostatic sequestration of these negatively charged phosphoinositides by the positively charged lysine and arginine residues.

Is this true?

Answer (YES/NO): YES